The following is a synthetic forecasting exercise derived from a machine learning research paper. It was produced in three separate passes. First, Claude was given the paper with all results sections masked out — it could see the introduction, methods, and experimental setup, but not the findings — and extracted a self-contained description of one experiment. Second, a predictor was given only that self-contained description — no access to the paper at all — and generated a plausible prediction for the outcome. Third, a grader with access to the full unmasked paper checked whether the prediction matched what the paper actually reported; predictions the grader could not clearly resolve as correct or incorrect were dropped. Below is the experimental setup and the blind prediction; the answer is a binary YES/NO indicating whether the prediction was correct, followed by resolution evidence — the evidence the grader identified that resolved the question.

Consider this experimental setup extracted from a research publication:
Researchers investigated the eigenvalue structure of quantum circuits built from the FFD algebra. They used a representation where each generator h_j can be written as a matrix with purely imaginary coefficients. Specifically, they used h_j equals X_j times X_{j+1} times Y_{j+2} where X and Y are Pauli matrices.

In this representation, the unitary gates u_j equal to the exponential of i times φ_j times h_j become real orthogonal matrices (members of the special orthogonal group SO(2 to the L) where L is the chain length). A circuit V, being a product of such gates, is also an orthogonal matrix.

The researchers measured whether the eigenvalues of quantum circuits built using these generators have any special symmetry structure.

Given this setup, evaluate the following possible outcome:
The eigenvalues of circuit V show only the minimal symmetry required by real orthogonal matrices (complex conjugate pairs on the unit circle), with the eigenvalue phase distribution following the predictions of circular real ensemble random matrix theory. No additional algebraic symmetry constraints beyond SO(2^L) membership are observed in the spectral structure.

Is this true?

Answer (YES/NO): NO